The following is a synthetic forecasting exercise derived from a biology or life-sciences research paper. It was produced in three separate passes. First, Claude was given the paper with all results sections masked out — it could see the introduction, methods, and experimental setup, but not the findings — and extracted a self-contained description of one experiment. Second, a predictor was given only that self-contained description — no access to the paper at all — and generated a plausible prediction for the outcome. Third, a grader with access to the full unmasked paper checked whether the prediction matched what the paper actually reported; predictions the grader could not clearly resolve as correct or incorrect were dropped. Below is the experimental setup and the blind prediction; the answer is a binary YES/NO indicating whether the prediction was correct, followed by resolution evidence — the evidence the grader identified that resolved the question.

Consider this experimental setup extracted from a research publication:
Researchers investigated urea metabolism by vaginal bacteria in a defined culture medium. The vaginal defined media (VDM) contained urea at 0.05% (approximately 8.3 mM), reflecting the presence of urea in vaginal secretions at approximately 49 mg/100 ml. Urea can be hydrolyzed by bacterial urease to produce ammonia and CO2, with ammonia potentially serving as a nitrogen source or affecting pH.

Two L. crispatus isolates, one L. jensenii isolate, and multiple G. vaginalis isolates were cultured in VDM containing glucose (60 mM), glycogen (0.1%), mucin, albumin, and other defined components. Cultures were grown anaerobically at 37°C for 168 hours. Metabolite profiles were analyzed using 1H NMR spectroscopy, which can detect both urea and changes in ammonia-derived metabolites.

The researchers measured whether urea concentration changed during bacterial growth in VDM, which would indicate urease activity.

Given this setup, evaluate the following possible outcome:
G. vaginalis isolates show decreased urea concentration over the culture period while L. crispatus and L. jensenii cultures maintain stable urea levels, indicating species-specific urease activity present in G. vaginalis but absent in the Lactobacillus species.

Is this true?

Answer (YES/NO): NO